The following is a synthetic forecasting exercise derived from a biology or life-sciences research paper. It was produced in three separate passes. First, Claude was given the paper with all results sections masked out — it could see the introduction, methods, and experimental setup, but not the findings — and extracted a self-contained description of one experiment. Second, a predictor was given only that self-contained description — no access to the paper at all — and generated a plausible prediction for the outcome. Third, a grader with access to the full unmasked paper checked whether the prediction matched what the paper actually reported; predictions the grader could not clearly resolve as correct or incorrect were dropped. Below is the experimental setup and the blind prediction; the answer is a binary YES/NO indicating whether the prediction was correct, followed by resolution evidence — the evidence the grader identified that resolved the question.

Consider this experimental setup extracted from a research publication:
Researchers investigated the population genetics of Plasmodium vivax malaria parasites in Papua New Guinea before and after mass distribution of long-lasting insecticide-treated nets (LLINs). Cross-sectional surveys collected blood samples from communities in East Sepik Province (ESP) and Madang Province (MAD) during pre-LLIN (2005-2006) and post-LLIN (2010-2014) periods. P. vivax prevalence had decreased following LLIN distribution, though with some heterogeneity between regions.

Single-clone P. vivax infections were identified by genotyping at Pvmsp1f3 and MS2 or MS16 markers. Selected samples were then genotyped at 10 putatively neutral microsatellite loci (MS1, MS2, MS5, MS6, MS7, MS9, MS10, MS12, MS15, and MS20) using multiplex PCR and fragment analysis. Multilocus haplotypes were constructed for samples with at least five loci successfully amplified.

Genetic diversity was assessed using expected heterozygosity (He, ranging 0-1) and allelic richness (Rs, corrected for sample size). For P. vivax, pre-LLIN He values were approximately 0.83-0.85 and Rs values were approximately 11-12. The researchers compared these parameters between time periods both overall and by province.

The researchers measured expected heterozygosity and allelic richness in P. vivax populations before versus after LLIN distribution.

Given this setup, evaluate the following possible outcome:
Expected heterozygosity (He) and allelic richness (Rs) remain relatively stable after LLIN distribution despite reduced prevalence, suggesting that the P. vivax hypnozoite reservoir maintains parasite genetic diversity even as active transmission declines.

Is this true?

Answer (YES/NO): YES